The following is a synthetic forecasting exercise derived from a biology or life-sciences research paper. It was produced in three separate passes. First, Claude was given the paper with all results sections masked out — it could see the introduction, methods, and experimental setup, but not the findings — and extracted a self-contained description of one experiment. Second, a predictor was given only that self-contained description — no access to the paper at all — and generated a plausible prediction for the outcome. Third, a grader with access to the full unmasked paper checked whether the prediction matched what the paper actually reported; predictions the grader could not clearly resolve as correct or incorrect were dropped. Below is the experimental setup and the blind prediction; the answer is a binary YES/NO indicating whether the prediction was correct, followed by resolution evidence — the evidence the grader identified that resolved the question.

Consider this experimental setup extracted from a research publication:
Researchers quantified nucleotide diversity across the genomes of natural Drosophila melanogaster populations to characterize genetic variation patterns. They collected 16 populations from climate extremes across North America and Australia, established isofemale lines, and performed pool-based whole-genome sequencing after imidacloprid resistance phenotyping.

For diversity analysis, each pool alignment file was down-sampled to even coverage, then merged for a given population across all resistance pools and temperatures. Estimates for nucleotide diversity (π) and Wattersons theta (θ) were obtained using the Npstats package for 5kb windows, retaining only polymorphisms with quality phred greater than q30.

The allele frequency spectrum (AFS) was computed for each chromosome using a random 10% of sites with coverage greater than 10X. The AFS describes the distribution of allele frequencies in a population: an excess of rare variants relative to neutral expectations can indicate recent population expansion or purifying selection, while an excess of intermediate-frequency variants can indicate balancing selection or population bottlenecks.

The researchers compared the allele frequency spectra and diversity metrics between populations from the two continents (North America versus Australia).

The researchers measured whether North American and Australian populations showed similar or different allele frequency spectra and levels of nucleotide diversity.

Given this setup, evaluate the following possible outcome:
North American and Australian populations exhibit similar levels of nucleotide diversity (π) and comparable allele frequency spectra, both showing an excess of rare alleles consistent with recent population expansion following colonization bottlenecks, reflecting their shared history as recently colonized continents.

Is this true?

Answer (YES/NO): NO